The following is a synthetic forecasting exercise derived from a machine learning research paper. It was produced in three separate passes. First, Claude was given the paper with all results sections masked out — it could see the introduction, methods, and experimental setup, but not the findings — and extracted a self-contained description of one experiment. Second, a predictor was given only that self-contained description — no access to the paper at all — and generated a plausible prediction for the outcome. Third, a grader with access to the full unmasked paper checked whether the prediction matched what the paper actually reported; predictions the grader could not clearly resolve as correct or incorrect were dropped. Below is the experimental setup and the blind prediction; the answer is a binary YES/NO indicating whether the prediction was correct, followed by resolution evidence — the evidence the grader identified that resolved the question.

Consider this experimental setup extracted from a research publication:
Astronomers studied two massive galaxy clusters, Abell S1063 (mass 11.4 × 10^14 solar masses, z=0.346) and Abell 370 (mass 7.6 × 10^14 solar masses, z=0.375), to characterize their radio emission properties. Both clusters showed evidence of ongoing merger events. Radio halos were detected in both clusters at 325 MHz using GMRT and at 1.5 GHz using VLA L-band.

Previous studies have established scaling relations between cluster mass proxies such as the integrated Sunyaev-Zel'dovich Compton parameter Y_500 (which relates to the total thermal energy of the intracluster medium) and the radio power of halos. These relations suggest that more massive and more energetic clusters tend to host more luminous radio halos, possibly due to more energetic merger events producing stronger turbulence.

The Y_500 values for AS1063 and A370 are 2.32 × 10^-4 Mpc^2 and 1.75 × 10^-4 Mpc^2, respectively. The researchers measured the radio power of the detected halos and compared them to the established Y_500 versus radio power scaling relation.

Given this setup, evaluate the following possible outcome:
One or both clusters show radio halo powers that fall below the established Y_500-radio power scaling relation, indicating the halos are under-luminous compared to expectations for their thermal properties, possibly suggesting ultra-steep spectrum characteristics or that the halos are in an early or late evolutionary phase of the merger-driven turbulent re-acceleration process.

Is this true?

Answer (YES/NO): NO